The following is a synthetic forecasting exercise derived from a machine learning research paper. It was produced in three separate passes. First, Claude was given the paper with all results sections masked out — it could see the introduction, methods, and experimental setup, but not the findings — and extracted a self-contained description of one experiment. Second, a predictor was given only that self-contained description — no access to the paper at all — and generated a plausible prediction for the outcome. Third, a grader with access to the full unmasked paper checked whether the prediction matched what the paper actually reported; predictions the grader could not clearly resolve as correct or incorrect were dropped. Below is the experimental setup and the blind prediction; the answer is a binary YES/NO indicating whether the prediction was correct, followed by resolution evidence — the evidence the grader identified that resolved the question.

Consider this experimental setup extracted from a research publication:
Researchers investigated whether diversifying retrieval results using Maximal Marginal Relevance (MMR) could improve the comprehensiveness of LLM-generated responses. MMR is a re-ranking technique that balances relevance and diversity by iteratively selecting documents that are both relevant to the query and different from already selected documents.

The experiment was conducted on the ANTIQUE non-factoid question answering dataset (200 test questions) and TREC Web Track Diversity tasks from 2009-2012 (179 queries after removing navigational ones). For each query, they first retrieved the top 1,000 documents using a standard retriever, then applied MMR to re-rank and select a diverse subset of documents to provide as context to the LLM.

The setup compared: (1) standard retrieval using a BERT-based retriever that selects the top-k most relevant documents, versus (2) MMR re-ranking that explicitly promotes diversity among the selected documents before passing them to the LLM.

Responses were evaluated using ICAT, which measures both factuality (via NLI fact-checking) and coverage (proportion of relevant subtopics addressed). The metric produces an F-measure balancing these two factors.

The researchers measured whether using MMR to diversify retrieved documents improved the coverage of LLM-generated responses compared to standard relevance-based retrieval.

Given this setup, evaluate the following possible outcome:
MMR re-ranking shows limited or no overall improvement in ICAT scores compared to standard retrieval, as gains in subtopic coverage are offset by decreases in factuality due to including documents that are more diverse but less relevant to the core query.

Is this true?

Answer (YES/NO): NO